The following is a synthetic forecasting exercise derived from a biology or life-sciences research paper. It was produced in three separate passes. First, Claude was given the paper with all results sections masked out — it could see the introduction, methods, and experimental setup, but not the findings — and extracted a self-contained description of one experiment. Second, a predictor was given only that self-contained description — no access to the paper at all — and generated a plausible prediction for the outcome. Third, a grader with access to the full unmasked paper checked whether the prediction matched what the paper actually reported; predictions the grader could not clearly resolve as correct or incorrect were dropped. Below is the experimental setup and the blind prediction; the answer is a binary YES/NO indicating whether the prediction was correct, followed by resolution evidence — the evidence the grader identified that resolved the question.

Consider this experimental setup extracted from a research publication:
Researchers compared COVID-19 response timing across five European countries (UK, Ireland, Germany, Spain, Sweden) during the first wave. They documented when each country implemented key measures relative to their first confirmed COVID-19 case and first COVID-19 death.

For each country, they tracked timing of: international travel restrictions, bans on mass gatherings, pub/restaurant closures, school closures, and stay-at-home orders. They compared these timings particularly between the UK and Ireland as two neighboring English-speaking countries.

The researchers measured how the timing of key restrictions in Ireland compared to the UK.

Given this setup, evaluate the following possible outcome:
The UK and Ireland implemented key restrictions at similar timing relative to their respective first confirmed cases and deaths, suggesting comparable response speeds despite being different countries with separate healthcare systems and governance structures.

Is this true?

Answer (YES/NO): NO